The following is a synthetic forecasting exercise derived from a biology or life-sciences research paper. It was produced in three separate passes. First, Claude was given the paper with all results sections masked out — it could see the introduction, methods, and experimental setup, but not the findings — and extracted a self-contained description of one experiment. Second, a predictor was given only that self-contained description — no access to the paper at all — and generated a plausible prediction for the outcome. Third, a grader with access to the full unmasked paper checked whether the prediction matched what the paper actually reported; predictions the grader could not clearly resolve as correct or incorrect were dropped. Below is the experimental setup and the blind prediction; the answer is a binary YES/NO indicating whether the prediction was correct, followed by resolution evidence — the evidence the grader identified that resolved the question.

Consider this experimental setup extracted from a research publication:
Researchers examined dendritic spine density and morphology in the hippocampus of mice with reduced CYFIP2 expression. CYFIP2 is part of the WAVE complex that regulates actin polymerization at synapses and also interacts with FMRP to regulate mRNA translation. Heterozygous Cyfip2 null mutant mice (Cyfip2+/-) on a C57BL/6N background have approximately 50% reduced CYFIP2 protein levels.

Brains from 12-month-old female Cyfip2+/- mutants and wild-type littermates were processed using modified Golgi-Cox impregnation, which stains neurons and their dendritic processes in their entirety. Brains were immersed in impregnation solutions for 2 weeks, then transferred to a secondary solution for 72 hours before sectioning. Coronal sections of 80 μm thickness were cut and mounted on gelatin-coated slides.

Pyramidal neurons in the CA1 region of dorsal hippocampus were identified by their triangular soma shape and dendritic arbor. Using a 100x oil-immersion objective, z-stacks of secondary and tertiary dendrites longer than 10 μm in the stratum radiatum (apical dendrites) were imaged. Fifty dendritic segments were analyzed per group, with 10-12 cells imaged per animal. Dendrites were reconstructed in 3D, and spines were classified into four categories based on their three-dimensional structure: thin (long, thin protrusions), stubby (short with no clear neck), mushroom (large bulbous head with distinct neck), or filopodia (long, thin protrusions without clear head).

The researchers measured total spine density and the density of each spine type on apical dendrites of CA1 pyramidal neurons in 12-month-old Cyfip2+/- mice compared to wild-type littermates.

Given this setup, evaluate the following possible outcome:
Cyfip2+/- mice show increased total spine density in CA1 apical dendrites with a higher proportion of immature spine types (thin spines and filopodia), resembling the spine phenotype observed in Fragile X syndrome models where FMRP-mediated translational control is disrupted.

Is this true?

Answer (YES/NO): NO